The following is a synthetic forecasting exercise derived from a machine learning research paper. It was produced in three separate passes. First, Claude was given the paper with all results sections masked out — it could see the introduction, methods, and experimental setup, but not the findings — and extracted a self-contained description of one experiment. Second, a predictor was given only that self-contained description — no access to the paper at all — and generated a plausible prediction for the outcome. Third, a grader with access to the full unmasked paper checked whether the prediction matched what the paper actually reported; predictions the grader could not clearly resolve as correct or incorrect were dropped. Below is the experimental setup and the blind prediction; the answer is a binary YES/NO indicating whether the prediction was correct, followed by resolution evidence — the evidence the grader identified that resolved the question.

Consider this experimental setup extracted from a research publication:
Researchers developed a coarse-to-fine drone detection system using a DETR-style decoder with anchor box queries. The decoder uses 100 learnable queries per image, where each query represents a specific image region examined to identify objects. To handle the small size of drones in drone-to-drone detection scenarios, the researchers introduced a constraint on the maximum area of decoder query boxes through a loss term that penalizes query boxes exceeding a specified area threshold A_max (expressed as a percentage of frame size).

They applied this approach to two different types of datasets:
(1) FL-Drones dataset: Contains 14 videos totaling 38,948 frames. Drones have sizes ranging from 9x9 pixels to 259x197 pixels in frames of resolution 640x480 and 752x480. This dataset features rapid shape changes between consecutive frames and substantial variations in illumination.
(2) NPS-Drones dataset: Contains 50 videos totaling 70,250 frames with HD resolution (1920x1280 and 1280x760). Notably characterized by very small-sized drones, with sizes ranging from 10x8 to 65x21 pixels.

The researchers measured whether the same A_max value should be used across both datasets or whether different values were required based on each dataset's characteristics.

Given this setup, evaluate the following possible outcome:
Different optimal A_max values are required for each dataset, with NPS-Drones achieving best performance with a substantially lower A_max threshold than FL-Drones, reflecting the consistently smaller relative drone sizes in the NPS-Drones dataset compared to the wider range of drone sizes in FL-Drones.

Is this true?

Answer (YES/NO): YES